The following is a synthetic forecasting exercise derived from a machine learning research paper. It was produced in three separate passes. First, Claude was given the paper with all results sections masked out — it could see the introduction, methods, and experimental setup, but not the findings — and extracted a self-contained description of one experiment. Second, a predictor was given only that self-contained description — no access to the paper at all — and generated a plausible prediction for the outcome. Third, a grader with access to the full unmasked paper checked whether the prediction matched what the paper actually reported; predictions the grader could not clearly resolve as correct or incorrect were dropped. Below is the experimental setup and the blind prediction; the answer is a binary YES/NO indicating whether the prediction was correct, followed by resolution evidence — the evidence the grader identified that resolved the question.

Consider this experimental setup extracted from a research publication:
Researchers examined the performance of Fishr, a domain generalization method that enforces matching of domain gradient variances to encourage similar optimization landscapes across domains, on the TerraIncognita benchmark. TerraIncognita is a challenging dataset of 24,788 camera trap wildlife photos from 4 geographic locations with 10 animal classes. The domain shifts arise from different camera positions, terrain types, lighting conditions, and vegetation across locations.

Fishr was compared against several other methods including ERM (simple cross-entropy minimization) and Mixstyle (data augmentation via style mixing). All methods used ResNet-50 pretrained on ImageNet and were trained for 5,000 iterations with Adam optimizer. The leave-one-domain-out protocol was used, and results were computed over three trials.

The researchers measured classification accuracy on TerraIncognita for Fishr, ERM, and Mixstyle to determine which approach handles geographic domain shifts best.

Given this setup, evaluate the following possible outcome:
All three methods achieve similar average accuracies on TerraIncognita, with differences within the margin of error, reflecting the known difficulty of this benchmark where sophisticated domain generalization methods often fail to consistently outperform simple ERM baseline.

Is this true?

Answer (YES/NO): NO